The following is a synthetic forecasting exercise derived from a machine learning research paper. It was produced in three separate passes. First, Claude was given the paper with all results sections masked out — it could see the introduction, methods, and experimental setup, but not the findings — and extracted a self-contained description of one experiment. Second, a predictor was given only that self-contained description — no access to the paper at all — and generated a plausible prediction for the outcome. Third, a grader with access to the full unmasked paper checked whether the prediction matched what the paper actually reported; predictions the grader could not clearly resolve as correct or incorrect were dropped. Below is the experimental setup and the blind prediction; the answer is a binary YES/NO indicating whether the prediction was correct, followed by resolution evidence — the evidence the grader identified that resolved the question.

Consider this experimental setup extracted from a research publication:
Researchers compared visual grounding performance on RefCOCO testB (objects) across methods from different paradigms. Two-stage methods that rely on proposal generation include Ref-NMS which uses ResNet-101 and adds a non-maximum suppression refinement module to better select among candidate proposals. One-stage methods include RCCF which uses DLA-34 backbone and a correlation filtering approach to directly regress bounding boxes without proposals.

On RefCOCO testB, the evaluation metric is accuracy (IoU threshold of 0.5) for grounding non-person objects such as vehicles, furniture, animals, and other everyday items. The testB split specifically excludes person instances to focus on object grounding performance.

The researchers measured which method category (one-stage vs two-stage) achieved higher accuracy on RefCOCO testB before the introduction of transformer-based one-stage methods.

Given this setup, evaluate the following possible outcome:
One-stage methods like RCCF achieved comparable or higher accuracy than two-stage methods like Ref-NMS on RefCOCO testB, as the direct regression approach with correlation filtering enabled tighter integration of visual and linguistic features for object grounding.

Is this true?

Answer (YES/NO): NO